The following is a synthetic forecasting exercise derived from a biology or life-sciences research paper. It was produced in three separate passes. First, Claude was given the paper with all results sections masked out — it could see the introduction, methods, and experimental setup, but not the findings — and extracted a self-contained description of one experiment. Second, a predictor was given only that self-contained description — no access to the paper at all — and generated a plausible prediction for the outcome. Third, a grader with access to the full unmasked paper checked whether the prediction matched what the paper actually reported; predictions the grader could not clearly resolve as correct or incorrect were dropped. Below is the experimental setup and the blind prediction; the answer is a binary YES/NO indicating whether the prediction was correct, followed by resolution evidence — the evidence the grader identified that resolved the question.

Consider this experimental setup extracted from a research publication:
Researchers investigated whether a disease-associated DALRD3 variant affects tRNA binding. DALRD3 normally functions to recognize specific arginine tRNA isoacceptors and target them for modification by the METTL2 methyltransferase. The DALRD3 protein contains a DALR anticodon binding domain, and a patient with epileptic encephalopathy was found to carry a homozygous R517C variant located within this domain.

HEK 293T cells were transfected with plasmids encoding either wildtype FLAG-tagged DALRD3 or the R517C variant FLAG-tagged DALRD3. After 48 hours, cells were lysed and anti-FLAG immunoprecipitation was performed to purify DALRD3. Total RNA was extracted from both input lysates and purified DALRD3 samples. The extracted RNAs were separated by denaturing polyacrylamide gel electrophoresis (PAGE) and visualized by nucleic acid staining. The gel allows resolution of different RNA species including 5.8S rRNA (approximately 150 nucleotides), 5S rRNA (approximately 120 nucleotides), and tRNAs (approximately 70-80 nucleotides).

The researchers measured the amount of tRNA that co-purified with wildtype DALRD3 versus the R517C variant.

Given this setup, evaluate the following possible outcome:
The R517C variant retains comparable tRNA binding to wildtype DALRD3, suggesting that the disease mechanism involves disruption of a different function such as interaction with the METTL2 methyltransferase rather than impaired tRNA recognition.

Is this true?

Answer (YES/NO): NO